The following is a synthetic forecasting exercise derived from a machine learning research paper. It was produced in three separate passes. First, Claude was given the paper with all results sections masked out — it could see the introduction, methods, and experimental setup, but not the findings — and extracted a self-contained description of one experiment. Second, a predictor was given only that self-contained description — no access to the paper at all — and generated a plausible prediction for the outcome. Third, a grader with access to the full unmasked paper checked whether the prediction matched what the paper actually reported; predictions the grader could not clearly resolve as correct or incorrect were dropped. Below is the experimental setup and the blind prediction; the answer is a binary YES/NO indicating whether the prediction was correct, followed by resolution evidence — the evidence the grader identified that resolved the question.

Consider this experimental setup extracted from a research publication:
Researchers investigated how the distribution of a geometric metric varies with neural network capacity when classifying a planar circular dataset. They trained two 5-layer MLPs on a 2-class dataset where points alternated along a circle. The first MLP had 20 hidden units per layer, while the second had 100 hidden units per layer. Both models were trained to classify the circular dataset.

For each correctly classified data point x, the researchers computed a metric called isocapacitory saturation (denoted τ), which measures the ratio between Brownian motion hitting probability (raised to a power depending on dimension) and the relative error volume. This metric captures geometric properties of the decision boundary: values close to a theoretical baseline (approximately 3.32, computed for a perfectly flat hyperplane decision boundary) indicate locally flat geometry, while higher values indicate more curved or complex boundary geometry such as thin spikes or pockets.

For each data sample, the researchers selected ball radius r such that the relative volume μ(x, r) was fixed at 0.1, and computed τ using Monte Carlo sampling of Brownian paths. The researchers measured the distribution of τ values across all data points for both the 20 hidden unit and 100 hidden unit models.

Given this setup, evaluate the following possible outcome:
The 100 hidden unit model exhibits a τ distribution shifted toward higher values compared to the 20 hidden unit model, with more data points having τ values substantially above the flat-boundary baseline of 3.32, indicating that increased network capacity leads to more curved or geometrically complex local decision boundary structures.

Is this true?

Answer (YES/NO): YES